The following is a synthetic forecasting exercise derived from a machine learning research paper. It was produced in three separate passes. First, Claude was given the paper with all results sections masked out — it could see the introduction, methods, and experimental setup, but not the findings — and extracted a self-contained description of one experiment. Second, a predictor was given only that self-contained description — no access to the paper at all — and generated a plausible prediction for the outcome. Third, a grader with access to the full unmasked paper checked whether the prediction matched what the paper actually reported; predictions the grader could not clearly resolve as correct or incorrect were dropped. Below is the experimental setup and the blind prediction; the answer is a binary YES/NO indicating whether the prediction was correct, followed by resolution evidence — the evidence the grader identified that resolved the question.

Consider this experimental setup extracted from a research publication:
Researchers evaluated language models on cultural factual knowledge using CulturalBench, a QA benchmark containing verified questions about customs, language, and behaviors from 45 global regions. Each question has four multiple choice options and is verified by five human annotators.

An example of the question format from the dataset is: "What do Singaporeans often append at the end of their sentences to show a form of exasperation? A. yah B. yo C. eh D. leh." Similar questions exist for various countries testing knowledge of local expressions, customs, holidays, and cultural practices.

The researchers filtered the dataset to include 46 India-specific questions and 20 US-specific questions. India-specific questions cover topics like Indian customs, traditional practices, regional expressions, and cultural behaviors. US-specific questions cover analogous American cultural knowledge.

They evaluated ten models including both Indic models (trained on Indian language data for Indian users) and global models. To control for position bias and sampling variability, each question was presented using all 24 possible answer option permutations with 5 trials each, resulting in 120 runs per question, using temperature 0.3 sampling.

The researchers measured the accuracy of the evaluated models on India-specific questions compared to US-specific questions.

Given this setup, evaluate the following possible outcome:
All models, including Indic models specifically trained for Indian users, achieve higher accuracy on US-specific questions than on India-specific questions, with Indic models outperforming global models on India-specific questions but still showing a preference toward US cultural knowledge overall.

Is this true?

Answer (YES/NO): NO